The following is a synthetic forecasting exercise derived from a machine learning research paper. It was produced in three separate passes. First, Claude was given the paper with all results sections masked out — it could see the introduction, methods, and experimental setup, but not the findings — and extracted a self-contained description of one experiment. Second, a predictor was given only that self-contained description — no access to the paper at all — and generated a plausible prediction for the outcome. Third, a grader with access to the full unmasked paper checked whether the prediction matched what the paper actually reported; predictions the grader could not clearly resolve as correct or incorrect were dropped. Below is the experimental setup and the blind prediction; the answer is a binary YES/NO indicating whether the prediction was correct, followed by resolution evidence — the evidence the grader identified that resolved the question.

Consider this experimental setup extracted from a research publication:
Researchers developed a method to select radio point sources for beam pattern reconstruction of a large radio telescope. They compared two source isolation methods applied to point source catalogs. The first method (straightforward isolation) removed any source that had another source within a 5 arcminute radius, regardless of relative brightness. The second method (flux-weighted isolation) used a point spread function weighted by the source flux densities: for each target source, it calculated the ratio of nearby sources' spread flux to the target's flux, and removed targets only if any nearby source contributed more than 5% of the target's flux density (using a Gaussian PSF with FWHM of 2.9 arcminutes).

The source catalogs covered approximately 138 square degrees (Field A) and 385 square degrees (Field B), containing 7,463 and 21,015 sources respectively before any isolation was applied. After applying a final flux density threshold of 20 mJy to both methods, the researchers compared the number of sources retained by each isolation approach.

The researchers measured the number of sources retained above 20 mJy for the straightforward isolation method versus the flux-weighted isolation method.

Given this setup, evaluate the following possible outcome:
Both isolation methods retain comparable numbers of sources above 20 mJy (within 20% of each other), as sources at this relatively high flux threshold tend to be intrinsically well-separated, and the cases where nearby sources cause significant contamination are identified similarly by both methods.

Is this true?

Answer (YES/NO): NO